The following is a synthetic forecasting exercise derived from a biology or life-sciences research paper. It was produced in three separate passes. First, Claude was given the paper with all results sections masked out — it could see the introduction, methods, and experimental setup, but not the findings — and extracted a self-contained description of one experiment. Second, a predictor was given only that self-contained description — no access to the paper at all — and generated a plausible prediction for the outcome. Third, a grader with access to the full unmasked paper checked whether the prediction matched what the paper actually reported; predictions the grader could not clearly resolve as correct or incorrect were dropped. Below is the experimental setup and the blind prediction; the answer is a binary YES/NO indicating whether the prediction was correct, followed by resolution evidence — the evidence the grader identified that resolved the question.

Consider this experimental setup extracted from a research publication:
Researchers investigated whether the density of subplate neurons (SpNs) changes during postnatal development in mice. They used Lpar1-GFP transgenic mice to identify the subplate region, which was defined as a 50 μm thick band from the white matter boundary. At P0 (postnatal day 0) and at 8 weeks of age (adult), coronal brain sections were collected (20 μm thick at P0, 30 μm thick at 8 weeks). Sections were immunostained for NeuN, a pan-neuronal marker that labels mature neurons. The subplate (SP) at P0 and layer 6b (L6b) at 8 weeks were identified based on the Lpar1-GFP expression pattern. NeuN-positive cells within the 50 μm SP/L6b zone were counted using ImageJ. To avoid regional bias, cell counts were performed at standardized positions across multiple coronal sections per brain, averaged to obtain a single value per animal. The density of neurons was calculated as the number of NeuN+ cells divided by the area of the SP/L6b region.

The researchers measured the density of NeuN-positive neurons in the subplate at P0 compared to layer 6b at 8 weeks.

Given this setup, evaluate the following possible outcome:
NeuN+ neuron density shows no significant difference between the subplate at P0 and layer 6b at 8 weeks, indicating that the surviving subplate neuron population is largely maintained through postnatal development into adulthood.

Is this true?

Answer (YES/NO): NO